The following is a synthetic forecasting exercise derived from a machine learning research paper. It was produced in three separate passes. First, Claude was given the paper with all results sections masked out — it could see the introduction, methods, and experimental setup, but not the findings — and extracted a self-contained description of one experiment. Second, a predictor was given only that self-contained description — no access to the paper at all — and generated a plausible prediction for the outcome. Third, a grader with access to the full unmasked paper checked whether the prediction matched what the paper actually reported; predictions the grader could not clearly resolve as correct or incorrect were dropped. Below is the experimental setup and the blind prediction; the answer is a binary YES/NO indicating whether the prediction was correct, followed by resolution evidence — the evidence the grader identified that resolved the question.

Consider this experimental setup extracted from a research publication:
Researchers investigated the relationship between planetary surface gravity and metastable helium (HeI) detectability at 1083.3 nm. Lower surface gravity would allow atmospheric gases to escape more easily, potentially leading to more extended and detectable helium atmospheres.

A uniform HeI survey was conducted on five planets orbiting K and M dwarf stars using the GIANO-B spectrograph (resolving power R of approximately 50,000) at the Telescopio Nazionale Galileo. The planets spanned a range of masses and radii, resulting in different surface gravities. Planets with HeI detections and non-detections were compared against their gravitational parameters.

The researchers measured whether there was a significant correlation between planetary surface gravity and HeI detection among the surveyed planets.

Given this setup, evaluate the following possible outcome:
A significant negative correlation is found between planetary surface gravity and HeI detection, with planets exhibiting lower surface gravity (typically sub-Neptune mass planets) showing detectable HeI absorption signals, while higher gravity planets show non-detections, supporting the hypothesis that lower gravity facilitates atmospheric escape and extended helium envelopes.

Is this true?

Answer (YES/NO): NO